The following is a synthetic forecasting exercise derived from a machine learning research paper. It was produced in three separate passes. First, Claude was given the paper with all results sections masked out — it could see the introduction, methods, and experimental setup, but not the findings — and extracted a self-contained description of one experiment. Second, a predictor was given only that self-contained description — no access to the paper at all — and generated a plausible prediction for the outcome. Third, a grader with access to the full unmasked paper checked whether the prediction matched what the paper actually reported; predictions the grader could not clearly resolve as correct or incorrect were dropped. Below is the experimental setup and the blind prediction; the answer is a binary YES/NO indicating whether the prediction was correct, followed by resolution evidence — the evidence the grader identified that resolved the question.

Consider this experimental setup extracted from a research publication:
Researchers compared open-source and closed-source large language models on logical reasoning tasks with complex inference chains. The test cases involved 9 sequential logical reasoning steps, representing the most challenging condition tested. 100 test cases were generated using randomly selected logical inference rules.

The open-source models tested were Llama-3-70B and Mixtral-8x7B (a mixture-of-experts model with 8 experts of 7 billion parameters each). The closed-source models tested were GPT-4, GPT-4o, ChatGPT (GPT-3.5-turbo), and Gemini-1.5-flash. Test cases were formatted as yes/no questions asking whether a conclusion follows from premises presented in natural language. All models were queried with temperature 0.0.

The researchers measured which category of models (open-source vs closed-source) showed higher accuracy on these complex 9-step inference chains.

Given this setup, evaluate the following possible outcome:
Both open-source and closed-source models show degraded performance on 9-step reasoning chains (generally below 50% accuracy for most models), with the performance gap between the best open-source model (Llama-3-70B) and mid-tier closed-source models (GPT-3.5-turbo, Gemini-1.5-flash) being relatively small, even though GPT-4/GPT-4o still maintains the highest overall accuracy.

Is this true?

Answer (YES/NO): NO